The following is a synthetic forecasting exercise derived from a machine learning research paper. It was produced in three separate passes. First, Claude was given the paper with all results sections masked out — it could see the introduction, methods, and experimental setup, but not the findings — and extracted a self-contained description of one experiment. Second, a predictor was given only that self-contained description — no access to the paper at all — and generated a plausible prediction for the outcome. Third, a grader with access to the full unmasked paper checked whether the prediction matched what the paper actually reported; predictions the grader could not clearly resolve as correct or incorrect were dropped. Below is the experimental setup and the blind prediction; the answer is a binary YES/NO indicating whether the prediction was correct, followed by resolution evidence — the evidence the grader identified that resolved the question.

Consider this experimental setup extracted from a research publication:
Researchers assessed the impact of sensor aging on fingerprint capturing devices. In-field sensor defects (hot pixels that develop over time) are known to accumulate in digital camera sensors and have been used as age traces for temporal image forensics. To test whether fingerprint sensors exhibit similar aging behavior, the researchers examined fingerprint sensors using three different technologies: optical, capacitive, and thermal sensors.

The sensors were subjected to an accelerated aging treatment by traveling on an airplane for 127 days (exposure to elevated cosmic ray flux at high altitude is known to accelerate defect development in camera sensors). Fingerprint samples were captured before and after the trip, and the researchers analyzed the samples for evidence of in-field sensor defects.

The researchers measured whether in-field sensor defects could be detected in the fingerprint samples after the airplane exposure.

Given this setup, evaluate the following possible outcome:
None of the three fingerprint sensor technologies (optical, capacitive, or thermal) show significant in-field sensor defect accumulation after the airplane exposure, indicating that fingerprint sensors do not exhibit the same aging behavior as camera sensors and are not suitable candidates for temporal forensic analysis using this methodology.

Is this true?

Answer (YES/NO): YES